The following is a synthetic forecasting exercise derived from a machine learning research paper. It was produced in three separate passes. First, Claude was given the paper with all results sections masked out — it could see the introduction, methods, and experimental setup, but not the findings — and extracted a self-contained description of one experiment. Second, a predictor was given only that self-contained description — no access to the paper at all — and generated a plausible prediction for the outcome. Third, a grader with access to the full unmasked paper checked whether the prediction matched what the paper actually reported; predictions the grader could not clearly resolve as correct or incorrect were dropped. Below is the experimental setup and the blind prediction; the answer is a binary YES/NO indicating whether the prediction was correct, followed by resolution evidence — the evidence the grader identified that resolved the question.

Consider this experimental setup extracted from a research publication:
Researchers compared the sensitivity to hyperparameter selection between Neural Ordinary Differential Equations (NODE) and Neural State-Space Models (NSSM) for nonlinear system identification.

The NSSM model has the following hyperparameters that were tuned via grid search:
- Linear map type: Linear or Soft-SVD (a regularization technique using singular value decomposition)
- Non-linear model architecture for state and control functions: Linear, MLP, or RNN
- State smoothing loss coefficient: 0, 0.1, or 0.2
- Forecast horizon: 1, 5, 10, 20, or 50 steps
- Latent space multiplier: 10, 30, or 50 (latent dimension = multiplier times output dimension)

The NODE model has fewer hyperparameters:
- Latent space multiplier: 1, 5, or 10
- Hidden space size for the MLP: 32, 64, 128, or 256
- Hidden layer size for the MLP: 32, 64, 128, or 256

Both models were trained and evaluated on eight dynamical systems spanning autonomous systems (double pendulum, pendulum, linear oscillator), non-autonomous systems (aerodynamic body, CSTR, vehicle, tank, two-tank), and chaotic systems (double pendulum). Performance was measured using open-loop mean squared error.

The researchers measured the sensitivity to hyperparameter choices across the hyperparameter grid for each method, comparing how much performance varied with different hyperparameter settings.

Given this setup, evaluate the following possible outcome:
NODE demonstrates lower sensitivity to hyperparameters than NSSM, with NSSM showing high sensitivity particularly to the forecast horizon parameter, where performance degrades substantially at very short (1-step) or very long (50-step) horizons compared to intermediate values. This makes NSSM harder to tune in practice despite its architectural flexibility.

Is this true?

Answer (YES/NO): NO